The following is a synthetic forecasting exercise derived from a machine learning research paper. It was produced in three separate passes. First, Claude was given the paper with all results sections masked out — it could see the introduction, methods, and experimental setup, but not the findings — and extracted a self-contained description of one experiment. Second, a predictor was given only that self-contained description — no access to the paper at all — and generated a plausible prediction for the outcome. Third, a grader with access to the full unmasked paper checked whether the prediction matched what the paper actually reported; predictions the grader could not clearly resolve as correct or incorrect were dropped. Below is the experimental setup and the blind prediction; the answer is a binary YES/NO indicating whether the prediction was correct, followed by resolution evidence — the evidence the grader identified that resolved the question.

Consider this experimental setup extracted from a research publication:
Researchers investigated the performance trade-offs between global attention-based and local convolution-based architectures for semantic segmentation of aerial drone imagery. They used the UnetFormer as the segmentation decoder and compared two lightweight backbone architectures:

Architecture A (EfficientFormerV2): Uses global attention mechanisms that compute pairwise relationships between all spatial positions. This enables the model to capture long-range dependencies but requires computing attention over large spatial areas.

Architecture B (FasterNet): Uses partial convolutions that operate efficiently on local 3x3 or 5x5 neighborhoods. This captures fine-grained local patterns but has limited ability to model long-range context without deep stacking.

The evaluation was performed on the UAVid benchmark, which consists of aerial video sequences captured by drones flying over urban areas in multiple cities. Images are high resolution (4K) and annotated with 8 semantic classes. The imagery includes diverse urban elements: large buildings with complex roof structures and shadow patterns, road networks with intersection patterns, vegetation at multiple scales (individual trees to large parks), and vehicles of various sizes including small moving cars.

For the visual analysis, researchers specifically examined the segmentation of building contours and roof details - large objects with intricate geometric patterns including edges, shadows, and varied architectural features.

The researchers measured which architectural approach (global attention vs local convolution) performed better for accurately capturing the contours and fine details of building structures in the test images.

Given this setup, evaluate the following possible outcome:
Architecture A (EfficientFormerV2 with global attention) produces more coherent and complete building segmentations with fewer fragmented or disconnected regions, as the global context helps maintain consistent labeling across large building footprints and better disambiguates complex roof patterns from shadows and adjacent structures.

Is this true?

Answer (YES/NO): NO